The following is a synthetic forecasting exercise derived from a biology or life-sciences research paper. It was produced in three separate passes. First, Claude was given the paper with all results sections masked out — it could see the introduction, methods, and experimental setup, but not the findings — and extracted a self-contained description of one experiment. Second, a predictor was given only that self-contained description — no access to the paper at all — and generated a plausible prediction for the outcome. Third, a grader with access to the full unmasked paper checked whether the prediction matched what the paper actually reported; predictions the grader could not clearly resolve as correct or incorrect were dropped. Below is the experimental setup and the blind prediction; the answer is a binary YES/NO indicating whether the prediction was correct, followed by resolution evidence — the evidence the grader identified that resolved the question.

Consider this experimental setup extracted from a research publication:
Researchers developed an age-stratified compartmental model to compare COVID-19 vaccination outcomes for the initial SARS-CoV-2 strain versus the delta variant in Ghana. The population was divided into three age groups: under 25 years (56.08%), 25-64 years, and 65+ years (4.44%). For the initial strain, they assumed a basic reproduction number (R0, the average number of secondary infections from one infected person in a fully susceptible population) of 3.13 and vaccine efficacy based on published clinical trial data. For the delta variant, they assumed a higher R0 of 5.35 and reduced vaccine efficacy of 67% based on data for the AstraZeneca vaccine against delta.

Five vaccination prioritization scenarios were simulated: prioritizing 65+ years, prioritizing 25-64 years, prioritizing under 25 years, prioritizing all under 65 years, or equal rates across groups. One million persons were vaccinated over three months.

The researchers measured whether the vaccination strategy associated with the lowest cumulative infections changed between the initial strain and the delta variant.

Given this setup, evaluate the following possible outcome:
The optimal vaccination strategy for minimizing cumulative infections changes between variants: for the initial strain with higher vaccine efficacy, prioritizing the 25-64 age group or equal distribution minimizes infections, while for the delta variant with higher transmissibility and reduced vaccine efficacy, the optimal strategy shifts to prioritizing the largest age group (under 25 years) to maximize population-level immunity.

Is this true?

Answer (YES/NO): NO